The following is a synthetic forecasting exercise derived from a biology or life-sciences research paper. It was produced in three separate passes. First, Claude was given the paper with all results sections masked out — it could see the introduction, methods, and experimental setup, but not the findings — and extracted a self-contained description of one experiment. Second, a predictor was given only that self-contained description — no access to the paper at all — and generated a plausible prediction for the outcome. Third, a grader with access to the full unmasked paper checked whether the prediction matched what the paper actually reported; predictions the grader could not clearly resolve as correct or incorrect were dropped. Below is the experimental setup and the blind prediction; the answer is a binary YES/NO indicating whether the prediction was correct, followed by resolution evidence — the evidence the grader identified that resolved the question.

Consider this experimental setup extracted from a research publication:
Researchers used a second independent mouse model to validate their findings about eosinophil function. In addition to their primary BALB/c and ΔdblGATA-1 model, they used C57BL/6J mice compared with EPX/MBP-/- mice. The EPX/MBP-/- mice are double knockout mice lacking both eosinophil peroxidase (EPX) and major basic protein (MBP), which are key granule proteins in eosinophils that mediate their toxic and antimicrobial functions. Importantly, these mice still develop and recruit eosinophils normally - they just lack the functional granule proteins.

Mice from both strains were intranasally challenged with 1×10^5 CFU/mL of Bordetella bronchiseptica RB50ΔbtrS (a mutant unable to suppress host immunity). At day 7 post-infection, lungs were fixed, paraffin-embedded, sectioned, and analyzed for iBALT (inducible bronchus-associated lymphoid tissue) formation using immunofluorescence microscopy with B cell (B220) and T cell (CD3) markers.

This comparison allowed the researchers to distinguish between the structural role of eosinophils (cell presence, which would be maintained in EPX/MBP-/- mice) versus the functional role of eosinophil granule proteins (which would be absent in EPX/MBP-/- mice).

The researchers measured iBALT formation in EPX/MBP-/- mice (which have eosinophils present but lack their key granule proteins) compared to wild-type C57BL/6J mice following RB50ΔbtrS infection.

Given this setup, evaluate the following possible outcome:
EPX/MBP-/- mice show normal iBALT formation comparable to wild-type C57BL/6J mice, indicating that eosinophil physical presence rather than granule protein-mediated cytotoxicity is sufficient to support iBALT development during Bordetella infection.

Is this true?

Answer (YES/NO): NO